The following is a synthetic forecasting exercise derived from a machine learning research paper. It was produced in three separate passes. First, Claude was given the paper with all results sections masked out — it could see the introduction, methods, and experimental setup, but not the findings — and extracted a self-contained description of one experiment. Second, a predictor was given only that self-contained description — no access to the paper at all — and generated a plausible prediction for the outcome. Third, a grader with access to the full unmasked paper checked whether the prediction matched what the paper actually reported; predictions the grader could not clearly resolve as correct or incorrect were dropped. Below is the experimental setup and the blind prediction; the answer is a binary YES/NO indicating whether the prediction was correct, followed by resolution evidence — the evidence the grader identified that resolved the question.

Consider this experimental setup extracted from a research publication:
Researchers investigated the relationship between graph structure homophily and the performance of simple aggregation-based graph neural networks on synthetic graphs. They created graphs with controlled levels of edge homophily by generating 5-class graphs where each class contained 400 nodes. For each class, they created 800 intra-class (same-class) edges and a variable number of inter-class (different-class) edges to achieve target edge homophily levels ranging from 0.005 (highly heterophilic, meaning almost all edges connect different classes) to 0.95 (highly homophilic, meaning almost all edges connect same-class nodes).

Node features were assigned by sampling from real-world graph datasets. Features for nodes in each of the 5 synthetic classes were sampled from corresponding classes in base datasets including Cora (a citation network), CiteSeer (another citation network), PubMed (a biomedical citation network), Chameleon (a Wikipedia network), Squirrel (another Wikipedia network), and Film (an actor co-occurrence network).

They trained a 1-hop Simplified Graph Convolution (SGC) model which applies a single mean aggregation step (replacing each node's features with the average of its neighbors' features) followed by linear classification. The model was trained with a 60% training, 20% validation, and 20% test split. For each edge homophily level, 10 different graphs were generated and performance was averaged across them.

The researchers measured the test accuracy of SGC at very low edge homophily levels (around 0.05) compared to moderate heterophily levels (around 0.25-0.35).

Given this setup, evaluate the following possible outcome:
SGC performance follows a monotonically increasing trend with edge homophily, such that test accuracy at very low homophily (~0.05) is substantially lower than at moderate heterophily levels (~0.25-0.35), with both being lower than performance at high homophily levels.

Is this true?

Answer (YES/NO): NO